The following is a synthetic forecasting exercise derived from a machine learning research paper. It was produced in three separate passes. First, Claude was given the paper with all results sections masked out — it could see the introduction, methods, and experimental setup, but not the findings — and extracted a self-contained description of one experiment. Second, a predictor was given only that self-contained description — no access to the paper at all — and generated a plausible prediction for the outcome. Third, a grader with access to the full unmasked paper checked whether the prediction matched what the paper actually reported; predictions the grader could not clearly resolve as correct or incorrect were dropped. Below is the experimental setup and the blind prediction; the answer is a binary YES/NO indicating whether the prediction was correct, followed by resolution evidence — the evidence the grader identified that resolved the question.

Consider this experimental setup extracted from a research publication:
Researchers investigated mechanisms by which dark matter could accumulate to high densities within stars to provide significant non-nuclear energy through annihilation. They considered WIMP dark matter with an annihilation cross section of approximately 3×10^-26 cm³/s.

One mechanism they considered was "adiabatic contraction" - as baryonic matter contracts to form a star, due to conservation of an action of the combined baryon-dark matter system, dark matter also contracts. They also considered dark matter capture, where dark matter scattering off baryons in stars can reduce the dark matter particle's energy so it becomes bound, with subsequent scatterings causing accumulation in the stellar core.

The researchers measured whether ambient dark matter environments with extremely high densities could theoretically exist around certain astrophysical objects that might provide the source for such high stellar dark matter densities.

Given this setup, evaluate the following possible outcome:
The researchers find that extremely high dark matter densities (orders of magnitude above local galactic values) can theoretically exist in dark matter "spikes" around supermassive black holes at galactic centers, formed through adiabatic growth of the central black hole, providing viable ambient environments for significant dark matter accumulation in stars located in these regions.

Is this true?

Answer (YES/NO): NO